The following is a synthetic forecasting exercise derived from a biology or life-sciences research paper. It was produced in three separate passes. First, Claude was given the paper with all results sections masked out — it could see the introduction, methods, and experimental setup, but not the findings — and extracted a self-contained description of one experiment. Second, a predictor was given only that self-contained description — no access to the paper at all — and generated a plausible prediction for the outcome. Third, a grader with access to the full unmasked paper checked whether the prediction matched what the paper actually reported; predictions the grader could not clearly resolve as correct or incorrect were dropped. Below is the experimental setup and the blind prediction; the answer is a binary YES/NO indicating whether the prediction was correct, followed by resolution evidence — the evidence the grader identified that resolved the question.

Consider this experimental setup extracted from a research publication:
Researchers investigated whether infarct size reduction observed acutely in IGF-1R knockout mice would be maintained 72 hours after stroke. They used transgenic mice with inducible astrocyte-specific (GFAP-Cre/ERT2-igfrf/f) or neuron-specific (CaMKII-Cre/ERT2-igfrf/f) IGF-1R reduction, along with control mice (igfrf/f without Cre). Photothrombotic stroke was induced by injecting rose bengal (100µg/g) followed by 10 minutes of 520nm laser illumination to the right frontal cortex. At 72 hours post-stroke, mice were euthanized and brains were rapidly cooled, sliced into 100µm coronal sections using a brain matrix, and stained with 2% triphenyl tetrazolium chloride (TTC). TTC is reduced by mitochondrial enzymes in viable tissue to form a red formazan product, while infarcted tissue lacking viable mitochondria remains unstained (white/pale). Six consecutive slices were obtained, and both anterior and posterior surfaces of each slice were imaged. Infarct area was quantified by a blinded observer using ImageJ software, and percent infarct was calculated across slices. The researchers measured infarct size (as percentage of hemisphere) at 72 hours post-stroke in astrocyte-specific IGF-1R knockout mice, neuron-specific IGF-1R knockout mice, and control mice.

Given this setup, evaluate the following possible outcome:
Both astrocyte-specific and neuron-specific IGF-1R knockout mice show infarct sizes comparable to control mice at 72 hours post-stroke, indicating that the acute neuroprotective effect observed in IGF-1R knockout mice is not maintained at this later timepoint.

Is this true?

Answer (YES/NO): NO